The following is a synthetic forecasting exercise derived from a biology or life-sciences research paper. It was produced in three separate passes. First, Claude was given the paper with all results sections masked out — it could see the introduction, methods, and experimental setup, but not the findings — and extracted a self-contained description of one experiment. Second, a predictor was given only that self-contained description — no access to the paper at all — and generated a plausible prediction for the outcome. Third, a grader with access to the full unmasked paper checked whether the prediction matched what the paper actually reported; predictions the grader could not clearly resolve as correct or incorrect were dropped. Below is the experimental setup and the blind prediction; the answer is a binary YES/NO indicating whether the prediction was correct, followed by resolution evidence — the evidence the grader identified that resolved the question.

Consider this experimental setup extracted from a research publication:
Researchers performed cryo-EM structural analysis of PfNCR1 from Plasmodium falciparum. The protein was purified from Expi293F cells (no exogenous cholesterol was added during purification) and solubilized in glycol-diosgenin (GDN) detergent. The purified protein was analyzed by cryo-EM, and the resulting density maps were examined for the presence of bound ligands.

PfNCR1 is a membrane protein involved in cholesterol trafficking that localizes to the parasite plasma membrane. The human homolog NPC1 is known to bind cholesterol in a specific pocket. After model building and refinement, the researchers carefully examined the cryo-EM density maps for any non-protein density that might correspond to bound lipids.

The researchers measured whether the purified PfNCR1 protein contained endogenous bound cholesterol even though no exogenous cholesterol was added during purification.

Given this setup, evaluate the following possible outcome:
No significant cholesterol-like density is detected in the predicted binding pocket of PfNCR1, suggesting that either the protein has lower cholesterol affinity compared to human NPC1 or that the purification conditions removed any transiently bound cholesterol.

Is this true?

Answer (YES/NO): NO